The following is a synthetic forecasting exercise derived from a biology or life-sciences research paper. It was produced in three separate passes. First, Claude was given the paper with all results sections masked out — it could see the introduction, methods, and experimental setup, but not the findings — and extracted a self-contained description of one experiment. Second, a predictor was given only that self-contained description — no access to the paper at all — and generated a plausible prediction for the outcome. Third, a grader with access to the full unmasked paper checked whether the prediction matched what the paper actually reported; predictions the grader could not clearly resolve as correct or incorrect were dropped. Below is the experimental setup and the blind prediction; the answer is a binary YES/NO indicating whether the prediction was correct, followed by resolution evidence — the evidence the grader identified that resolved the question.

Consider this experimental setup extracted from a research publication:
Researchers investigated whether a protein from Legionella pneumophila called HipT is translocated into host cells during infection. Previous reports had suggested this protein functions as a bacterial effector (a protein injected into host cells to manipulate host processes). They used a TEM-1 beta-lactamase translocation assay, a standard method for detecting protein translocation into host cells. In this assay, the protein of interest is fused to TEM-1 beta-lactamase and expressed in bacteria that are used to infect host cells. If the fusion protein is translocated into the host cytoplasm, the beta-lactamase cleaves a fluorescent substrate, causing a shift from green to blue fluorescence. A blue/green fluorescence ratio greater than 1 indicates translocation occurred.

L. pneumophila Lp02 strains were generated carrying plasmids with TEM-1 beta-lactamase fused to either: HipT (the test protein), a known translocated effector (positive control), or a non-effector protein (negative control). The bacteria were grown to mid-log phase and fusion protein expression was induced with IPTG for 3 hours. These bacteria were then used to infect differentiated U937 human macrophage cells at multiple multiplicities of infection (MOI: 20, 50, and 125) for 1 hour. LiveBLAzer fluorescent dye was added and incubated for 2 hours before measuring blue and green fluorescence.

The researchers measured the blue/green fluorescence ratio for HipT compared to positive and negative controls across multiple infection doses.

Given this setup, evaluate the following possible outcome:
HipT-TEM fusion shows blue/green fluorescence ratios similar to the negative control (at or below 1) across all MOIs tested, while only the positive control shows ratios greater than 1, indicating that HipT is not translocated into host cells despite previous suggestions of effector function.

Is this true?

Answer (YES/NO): YES